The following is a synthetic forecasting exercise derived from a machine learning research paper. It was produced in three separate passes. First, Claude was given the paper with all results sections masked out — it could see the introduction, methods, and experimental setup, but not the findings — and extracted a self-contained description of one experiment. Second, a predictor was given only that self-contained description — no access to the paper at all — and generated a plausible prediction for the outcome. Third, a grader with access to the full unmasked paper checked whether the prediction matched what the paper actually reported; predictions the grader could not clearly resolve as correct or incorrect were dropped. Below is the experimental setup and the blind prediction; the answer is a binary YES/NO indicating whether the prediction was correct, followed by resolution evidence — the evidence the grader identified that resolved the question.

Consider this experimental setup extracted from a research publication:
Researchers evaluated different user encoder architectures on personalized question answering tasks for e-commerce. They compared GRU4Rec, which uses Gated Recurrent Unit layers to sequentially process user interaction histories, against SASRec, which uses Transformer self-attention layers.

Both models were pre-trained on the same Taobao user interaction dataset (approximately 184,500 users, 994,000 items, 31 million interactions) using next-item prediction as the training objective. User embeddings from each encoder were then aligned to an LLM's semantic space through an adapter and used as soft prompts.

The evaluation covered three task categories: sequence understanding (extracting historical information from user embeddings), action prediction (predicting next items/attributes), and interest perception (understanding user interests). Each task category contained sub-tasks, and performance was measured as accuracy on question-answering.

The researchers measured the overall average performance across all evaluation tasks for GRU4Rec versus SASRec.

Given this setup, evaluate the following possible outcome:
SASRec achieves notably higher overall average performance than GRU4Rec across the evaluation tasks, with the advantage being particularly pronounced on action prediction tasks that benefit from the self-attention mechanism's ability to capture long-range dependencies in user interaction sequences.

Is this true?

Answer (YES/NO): NO